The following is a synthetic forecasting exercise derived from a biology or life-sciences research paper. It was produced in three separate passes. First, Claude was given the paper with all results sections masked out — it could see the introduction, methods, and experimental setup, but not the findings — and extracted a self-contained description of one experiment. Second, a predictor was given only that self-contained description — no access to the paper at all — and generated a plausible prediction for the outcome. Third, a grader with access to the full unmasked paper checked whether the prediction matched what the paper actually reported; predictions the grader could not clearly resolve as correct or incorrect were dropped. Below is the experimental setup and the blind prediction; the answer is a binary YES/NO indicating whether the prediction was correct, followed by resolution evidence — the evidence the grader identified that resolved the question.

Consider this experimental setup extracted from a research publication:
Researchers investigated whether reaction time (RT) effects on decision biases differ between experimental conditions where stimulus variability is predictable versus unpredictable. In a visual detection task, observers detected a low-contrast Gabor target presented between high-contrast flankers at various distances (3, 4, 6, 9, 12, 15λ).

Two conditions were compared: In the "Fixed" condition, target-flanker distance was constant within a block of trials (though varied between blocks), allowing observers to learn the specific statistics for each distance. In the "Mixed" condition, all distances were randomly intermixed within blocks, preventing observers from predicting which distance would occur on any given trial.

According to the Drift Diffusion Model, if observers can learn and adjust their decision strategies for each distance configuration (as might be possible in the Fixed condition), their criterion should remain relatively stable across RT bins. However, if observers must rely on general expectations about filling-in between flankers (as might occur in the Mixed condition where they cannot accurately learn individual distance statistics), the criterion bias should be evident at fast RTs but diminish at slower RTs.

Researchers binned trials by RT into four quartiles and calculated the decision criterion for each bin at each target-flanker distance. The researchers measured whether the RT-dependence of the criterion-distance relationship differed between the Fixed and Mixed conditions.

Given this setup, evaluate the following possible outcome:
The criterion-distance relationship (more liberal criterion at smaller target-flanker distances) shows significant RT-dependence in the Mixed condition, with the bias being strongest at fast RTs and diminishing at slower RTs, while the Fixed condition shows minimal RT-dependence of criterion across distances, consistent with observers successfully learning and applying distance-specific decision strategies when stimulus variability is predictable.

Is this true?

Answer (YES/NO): NO